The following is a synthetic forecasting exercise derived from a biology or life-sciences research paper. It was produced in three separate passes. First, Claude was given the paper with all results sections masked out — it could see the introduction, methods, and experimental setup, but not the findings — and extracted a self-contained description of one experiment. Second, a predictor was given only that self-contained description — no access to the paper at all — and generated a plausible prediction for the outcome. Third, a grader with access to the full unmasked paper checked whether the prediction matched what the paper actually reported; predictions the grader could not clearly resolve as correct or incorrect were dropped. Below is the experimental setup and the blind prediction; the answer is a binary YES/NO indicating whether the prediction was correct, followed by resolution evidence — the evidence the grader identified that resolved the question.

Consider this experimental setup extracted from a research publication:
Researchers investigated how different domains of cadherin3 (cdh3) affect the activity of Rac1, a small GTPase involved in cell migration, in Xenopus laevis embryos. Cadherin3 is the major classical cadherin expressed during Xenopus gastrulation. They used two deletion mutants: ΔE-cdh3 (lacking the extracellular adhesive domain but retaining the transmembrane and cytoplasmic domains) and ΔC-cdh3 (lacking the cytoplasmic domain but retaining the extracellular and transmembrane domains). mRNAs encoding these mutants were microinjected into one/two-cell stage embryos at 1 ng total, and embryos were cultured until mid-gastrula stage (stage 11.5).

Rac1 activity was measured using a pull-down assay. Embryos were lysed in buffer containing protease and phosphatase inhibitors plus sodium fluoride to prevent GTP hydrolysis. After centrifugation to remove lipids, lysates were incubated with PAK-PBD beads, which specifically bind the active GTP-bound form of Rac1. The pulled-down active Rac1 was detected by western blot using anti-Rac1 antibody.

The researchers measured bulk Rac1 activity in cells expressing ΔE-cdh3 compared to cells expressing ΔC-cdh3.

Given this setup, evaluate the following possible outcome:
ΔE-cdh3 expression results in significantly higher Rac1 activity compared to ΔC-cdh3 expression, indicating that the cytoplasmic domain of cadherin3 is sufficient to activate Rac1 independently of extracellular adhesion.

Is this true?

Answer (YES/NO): NO